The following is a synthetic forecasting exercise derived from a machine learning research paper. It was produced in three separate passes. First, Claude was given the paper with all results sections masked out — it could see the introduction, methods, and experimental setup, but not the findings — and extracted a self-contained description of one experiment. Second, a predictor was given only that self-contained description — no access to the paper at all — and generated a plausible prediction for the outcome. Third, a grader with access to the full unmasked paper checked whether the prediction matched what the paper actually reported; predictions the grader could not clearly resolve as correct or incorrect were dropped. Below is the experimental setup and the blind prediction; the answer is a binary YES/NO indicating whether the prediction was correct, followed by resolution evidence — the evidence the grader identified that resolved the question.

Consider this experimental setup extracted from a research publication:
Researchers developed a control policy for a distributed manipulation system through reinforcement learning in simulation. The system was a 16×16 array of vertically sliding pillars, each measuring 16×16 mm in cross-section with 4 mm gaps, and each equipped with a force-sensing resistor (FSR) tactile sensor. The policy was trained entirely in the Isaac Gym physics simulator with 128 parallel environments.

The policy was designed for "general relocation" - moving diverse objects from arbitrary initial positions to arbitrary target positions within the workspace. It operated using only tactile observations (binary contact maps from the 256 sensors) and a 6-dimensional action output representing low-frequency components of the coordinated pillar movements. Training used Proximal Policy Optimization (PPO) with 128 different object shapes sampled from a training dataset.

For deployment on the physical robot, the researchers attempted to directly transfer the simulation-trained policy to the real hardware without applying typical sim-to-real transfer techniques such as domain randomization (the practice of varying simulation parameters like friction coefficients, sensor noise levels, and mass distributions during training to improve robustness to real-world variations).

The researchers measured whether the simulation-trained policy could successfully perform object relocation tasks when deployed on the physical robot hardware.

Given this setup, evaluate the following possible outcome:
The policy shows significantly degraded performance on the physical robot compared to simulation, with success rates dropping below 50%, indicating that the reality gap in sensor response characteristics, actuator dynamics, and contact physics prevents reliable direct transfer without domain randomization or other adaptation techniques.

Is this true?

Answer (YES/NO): NO